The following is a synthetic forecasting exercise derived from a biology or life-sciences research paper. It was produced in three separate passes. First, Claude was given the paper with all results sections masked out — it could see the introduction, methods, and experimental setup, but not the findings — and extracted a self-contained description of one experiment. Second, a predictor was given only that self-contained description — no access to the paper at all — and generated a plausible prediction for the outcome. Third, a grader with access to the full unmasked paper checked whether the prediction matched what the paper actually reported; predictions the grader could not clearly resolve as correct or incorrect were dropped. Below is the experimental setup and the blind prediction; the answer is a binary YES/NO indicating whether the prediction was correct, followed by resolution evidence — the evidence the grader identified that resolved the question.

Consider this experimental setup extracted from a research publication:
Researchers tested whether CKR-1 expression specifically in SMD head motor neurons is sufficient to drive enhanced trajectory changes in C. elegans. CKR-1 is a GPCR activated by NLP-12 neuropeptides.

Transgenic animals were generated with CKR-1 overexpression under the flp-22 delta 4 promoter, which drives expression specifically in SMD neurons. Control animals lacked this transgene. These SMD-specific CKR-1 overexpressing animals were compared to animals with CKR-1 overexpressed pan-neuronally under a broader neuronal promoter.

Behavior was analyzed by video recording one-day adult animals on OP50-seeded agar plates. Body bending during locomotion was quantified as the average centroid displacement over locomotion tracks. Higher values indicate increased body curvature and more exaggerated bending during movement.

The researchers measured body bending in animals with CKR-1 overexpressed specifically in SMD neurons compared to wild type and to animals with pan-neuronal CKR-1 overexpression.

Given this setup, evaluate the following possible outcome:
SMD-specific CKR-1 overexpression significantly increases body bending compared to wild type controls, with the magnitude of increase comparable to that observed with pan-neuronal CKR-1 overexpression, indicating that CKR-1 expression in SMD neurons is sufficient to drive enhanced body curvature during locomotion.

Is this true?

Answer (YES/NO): YES